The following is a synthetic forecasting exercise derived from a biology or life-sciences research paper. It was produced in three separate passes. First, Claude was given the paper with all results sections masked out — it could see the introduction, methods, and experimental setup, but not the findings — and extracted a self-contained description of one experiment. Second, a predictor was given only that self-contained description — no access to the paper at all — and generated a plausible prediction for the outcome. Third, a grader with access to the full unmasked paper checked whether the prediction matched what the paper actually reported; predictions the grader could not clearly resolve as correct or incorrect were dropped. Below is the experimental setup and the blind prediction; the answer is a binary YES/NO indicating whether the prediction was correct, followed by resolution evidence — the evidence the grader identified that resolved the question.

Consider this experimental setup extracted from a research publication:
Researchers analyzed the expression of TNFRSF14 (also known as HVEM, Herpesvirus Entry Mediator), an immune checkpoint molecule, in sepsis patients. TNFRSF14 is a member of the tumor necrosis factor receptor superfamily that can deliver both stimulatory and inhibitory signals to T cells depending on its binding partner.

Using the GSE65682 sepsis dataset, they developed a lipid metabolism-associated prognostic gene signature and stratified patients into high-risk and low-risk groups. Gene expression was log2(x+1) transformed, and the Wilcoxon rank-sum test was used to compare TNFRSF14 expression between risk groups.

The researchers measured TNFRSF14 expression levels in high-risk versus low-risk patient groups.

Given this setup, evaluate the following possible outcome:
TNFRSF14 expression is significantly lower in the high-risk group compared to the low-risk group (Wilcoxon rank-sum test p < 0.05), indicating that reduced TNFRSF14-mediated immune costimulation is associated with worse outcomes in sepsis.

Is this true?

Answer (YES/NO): YES